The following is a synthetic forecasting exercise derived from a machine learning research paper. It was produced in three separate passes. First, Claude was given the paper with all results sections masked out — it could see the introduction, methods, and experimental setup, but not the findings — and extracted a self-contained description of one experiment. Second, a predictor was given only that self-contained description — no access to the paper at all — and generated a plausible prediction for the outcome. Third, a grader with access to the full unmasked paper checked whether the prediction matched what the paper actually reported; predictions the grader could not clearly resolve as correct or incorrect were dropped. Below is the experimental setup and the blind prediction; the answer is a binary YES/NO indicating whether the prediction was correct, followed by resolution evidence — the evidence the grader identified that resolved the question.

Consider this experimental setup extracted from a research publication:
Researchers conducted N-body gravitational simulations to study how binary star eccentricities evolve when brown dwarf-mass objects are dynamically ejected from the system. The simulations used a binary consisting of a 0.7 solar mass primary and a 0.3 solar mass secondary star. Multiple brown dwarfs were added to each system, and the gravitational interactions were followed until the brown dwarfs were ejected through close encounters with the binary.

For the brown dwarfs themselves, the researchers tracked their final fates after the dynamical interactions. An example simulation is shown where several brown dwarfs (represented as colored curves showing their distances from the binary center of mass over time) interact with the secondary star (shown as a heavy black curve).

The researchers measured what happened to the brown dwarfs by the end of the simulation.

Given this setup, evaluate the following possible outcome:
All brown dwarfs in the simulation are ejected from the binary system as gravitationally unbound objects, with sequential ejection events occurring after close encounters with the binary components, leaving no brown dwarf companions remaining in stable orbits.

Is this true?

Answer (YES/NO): NO